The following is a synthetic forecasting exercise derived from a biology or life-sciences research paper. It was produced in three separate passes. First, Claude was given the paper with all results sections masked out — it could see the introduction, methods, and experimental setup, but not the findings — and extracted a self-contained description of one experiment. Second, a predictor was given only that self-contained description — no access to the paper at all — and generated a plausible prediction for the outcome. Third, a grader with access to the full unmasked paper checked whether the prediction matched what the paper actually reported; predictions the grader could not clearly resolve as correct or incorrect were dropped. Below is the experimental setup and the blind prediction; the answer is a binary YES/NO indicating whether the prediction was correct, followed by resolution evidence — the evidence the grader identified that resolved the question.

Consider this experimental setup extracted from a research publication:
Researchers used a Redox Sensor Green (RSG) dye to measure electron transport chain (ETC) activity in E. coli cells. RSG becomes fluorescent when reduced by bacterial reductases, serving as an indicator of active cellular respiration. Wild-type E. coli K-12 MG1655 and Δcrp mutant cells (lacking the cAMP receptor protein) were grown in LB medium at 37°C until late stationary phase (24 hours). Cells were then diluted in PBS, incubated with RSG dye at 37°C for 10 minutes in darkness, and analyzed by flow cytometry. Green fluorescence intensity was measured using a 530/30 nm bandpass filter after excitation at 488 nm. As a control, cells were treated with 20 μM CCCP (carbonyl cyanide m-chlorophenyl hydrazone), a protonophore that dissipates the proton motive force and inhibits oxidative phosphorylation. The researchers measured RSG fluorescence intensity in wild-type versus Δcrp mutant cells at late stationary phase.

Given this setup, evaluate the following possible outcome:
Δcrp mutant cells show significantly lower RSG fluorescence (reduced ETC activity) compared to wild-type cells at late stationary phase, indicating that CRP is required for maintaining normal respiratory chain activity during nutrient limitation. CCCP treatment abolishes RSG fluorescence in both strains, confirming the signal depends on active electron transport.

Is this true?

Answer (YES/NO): YES